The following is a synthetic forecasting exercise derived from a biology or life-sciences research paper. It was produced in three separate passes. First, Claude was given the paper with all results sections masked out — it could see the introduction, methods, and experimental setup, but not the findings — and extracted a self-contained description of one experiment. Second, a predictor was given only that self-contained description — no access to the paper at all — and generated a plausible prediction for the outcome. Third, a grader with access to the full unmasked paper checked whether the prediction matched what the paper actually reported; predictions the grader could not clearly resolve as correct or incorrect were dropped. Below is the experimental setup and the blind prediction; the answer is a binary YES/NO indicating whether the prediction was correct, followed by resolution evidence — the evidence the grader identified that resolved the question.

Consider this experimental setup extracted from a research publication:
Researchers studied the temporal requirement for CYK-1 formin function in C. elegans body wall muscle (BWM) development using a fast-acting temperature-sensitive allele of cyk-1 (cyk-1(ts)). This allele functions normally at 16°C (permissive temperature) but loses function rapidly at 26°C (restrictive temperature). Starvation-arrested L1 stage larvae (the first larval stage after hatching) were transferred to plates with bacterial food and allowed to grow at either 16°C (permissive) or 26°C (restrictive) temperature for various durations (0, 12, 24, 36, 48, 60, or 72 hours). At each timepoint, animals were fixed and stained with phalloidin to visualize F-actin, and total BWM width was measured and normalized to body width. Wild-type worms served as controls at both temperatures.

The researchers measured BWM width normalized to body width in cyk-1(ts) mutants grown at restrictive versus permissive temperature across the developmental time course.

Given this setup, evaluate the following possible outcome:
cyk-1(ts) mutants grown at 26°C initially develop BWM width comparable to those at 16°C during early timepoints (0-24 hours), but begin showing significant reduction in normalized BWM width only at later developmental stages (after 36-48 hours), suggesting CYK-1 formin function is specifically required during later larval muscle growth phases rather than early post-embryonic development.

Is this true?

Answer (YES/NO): NO